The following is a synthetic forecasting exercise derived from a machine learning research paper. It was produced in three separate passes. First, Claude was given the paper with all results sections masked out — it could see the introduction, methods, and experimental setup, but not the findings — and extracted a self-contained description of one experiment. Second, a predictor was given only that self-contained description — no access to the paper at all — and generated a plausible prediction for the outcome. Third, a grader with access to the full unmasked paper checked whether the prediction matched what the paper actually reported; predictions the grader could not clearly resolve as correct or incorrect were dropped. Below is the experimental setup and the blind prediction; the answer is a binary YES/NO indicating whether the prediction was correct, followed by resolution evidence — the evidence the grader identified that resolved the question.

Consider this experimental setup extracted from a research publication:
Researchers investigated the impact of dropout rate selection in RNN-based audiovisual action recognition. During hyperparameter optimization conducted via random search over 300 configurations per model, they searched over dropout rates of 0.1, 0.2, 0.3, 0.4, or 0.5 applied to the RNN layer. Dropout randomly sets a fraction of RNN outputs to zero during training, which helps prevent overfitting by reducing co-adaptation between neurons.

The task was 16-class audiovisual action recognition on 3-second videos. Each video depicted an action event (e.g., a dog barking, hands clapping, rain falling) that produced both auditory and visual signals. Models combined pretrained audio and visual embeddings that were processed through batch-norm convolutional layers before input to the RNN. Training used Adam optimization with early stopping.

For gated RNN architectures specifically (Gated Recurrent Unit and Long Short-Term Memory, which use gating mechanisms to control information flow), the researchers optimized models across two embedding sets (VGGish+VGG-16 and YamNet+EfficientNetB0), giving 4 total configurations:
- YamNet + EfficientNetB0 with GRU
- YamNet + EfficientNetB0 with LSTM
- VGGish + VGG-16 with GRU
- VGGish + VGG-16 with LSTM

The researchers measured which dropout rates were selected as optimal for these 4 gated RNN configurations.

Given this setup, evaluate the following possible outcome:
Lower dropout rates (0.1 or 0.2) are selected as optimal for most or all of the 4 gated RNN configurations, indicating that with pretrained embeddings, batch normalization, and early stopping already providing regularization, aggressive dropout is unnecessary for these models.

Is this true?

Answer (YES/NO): NO